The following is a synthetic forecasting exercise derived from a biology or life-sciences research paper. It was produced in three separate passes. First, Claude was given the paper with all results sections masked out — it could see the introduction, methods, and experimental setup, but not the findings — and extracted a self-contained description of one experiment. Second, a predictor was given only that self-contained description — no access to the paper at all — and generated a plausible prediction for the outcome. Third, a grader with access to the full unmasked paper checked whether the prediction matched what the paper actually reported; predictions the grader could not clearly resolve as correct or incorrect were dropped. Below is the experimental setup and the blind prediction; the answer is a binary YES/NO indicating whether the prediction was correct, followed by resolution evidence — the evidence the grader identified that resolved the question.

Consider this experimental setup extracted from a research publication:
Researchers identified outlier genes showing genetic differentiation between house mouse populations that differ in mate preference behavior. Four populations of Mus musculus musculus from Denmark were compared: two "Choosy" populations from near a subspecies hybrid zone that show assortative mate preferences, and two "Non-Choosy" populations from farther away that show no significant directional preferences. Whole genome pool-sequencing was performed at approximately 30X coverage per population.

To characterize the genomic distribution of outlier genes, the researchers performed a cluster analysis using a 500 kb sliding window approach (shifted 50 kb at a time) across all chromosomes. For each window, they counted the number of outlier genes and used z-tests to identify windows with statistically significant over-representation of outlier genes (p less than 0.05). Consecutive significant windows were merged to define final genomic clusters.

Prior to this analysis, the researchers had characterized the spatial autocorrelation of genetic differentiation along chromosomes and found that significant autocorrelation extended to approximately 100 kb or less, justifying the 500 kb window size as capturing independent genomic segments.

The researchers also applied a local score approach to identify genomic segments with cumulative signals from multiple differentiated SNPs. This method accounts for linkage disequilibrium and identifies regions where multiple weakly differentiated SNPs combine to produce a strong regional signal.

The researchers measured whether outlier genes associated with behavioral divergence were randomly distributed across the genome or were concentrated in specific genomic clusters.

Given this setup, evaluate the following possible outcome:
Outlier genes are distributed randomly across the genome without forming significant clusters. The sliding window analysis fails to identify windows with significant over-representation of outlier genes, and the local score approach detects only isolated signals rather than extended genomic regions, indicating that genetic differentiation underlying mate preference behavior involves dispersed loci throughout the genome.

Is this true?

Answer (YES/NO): NO